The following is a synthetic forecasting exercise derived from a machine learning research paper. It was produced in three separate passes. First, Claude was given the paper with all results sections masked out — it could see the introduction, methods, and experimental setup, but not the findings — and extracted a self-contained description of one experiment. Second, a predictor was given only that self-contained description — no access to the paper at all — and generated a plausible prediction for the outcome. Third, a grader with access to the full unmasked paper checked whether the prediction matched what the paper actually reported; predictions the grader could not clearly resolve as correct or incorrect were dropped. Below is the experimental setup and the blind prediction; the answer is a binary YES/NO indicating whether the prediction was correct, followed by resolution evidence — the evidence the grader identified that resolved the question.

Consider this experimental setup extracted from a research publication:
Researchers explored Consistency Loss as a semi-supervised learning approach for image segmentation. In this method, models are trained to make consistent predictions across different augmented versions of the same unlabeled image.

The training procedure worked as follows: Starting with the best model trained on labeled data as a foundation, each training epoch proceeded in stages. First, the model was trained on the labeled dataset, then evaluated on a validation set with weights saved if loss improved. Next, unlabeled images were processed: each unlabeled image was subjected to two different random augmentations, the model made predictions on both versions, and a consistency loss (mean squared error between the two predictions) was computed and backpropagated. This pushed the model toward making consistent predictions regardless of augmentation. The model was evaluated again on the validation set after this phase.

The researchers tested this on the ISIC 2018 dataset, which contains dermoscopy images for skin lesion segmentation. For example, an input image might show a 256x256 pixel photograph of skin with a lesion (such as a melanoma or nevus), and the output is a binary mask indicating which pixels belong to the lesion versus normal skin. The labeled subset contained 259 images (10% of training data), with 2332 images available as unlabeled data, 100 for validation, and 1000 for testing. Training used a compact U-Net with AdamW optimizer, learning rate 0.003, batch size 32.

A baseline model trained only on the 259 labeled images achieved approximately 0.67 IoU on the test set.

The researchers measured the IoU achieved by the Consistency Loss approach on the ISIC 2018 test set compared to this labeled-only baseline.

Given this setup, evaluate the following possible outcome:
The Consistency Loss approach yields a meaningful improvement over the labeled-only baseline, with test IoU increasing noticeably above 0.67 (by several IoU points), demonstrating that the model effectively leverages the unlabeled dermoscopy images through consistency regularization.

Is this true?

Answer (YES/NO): NO